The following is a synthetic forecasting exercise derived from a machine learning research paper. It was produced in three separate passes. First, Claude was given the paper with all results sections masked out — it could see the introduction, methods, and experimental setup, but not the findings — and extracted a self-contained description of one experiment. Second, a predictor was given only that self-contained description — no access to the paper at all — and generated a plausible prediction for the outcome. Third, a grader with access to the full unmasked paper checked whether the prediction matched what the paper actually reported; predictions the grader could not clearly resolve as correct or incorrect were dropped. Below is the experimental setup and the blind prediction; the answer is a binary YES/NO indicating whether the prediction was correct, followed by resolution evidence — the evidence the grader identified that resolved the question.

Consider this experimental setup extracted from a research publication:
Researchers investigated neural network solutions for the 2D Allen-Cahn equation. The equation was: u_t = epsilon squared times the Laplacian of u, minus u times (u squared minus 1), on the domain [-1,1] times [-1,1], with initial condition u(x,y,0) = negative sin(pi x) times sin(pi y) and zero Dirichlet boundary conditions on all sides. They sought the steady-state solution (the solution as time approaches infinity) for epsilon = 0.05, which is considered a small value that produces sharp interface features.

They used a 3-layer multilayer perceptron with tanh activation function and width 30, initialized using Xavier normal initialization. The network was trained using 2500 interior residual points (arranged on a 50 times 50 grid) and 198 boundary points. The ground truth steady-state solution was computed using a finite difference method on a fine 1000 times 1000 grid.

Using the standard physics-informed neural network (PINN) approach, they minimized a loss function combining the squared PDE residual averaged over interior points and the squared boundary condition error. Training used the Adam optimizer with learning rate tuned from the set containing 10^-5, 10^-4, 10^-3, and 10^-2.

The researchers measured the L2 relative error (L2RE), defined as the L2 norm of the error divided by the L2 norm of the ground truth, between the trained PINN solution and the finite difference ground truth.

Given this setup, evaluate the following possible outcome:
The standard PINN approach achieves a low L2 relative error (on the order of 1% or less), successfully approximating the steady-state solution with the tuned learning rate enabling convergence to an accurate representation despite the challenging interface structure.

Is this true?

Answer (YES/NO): NO